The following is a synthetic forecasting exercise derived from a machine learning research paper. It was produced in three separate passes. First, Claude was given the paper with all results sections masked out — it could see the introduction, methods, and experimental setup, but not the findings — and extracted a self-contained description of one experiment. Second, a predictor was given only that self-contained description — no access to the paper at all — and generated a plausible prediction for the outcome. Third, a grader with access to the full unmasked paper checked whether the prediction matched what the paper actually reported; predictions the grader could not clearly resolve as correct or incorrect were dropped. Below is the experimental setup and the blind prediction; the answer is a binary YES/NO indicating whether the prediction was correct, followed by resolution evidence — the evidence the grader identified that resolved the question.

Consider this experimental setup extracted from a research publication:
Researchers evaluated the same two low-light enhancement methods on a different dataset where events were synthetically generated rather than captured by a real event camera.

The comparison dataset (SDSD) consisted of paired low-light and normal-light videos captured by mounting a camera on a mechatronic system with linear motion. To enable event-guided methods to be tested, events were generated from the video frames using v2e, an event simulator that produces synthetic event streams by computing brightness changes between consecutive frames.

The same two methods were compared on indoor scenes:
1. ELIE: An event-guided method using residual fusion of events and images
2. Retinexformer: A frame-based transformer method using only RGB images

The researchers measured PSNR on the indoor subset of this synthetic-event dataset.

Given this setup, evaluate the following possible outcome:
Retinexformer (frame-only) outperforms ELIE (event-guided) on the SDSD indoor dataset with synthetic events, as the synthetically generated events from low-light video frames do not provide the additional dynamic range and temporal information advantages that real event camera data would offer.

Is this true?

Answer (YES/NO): NO